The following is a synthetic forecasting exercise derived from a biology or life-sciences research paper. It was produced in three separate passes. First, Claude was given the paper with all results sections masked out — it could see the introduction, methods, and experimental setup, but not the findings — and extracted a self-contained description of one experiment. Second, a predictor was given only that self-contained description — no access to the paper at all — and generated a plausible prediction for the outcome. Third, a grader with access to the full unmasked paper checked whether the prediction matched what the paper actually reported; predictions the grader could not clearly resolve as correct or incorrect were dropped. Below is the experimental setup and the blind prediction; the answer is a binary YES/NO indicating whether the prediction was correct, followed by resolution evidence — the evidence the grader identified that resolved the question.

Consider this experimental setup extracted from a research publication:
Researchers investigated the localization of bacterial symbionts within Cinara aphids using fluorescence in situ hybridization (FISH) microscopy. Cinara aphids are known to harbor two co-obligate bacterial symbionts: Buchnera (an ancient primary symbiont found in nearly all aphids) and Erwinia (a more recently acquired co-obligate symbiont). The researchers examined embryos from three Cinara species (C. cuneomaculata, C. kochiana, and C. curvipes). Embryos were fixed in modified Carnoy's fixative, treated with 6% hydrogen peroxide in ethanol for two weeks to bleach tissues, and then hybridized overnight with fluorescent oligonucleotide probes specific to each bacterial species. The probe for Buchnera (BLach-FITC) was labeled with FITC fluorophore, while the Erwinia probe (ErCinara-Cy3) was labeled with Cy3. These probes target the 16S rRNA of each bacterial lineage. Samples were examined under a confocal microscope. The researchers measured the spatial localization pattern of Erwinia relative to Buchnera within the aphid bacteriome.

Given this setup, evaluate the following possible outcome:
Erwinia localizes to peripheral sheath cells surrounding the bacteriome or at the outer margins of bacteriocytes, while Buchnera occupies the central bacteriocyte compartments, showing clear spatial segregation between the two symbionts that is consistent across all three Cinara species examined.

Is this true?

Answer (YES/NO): NO